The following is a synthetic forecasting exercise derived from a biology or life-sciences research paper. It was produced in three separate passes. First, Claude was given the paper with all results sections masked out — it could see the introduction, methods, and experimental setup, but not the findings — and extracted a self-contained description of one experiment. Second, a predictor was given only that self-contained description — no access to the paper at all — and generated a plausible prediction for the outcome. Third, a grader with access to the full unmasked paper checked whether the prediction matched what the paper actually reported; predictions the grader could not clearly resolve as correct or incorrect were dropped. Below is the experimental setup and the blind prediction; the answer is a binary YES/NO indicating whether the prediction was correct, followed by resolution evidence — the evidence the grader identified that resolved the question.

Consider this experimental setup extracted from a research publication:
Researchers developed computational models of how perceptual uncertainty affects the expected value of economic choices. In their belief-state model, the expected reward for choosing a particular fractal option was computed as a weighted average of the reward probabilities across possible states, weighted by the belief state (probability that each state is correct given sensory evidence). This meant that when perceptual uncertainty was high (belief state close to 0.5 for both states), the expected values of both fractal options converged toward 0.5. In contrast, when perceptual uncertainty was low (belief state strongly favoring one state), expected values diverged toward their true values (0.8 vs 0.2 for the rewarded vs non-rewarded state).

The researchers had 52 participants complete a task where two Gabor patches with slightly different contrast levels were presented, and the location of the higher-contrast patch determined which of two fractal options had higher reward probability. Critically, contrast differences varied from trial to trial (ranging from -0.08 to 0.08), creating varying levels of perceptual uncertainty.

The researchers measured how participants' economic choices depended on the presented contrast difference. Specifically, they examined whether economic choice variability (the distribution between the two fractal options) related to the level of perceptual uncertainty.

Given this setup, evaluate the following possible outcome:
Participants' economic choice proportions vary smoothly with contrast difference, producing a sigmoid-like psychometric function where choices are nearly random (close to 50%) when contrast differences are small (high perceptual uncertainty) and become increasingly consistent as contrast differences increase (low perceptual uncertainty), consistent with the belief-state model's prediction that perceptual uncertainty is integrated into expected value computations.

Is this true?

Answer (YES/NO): NO